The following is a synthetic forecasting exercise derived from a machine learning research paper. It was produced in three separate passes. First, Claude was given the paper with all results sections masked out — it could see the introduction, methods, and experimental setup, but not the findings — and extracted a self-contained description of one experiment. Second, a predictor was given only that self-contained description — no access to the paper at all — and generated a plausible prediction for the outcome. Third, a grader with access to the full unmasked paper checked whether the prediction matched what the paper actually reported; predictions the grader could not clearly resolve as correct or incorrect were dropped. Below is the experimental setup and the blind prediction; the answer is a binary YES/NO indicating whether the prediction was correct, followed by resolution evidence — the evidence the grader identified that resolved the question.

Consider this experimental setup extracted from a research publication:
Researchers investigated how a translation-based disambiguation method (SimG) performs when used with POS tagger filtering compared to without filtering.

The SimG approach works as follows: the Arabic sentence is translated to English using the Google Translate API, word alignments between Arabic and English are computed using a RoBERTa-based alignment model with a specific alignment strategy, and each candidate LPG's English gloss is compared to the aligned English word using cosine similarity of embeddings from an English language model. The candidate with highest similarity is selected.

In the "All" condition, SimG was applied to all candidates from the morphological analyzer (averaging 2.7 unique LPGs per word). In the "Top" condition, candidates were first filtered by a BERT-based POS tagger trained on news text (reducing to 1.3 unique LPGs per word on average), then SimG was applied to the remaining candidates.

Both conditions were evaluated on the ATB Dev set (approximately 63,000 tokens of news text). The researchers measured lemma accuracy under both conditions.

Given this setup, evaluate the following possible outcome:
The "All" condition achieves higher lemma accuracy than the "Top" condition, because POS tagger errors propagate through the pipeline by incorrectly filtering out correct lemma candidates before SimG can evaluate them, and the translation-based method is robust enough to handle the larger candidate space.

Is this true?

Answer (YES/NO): NO